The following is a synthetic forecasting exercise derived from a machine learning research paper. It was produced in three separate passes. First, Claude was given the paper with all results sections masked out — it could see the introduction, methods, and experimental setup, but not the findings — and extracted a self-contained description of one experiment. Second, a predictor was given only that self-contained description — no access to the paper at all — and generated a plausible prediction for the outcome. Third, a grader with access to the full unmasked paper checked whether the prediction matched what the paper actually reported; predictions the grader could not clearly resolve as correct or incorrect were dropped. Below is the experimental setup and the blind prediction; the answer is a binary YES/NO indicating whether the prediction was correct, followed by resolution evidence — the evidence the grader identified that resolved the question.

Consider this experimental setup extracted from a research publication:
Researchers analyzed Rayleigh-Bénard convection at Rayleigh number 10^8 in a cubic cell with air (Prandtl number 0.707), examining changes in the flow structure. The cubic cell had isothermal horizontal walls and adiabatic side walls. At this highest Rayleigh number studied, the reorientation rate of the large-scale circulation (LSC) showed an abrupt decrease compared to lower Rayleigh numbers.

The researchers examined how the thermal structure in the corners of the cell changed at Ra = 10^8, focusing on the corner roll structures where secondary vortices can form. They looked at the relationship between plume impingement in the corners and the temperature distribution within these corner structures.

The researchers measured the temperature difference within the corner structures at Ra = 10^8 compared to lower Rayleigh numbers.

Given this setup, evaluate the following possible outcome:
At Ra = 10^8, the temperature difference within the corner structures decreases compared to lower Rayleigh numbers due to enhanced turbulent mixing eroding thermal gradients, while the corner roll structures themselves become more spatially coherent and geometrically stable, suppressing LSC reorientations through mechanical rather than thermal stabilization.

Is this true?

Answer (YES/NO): NO